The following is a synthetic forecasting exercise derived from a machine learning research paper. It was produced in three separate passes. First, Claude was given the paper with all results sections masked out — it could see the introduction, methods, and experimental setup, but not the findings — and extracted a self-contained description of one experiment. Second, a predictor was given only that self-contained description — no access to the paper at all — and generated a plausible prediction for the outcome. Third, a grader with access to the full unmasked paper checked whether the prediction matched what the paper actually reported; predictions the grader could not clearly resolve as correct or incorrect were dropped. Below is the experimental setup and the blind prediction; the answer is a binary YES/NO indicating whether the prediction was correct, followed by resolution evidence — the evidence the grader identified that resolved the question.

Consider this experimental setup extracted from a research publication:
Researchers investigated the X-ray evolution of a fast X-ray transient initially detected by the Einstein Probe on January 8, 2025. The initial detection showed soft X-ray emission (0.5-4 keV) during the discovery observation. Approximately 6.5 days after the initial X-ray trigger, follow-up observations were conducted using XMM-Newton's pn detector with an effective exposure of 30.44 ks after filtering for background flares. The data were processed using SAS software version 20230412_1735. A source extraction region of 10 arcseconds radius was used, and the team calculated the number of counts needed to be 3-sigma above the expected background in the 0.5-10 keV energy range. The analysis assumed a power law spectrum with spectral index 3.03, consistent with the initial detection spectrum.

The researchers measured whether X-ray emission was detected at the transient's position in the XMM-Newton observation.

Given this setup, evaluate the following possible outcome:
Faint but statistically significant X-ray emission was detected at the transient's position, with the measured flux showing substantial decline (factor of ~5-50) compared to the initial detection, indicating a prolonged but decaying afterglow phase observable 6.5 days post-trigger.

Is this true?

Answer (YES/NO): NO